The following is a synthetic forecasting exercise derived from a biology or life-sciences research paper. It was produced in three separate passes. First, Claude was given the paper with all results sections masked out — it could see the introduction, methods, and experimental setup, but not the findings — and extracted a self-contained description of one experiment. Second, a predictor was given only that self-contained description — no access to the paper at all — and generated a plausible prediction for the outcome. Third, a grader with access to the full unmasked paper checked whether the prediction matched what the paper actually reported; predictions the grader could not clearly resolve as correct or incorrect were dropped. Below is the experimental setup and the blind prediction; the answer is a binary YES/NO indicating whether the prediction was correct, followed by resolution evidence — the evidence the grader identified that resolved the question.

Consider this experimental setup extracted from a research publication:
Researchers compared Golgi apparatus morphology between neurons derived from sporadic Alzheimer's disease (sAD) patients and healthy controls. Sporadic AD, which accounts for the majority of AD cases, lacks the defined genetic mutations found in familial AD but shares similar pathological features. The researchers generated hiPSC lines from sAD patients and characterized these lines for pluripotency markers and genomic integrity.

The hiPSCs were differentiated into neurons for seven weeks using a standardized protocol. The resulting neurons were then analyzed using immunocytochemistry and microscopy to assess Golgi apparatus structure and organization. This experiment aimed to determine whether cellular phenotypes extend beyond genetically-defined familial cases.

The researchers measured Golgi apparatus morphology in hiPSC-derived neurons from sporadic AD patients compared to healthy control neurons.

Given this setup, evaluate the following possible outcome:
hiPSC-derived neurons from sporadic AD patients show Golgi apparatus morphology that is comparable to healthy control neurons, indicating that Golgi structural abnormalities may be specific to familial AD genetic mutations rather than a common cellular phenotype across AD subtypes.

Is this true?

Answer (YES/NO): NO